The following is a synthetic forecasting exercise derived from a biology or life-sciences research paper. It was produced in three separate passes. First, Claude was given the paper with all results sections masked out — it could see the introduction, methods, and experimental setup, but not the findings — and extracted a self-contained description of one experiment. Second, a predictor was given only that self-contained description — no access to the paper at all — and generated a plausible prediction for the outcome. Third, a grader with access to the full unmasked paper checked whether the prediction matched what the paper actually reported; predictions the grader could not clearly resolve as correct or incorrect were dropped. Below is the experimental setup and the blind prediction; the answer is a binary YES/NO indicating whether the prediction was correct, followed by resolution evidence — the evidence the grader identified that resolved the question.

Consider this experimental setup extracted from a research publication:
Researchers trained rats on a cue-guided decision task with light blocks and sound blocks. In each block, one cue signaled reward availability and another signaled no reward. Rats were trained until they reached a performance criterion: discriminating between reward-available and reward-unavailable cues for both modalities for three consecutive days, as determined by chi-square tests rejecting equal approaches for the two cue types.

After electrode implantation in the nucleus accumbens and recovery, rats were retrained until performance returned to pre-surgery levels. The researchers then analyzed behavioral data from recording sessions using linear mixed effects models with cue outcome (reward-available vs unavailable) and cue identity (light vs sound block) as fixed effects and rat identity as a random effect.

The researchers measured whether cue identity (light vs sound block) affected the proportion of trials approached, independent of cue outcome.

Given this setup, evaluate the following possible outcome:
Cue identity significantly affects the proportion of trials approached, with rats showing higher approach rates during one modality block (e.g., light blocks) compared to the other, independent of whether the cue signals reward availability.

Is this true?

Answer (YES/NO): NO